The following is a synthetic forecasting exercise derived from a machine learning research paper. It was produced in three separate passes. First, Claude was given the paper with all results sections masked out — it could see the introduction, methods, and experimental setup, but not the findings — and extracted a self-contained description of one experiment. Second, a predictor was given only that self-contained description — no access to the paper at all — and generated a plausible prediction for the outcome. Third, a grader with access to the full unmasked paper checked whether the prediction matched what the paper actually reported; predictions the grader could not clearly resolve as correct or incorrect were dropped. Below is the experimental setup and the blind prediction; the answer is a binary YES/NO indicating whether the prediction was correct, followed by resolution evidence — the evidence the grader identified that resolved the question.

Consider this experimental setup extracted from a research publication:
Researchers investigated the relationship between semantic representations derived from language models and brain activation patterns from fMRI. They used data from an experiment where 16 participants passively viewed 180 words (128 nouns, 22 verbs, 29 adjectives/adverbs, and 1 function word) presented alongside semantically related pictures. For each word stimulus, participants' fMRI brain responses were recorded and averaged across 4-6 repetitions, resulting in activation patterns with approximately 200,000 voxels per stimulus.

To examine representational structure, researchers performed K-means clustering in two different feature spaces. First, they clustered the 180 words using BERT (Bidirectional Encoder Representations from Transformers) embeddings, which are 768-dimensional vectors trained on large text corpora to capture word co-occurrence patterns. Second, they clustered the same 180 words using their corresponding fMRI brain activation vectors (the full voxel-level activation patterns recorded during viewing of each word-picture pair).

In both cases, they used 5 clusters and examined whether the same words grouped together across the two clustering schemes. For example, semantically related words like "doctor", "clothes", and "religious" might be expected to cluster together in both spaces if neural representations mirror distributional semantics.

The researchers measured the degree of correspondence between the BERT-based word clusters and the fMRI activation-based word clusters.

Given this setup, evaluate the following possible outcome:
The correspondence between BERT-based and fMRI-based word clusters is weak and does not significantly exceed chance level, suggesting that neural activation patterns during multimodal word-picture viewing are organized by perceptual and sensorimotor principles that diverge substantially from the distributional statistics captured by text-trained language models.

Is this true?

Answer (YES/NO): NO